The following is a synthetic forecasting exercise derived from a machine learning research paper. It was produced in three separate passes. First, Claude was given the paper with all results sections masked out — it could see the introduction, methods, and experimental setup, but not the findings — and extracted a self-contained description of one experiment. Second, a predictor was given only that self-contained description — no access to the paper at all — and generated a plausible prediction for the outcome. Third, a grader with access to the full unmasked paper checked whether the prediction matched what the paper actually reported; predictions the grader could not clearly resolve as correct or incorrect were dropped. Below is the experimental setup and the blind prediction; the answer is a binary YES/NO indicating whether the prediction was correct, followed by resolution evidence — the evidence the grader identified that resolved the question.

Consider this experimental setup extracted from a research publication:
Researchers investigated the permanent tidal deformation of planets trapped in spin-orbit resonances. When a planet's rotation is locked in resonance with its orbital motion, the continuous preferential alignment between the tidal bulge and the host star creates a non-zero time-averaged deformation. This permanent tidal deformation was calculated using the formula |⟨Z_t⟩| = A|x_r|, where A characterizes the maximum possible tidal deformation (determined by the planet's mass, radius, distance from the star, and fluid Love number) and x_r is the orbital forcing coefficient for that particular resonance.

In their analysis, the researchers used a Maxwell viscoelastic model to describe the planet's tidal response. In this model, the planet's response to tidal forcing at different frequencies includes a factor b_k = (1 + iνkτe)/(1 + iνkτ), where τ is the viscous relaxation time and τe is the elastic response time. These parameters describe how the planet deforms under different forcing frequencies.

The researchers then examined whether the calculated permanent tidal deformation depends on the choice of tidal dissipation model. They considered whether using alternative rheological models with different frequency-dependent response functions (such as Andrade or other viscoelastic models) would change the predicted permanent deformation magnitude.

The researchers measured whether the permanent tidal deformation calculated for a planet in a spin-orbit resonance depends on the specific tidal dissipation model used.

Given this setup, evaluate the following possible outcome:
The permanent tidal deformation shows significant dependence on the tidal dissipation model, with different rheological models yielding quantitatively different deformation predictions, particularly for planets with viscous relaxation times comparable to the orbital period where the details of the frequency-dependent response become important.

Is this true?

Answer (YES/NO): NO